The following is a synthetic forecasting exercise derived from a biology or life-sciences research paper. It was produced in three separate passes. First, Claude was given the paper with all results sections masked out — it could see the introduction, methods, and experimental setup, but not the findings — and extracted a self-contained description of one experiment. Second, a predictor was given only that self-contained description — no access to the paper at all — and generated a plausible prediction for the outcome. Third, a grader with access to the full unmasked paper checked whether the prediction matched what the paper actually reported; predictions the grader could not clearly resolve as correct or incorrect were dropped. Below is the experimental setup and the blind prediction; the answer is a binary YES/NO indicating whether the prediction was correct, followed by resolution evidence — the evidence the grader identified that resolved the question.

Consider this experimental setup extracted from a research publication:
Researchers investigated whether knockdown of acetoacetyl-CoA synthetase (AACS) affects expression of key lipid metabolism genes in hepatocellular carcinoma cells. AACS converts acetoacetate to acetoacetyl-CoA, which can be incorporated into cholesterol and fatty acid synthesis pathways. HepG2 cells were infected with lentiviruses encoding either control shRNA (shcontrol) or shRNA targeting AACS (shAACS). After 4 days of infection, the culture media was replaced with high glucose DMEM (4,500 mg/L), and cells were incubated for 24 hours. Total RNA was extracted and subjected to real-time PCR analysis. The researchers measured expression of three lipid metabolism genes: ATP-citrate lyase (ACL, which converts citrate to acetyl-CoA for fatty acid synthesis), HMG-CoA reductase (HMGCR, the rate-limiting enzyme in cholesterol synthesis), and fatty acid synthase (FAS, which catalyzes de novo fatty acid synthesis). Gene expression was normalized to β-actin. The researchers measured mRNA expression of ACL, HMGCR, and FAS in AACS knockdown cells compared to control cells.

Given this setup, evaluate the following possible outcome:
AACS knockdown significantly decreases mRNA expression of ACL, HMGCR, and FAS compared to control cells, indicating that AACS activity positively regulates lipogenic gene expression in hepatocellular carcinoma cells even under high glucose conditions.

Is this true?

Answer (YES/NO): NO